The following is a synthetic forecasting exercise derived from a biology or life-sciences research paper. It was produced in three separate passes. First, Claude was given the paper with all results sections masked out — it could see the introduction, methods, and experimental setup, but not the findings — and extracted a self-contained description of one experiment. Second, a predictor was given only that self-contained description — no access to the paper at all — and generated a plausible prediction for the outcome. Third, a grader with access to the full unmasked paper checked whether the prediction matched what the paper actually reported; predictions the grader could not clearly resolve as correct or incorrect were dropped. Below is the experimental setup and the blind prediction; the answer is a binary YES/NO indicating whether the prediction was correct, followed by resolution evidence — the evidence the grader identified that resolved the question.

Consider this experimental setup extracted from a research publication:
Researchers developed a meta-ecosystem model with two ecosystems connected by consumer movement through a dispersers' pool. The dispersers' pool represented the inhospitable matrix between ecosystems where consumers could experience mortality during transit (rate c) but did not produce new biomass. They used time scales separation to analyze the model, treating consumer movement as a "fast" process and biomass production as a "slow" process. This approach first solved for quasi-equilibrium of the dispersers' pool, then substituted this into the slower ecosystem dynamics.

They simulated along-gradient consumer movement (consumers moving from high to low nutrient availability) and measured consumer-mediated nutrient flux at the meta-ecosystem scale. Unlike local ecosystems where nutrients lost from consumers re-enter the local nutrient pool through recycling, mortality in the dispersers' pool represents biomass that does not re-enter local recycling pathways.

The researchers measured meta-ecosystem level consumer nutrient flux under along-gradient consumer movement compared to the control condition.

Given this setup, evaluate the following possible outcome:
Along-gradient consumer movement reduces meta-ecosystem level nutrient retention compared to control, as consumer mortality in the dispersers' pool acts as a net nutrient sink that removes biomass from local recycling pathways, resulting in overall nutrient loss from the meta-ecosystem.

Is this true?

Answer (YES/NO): NO